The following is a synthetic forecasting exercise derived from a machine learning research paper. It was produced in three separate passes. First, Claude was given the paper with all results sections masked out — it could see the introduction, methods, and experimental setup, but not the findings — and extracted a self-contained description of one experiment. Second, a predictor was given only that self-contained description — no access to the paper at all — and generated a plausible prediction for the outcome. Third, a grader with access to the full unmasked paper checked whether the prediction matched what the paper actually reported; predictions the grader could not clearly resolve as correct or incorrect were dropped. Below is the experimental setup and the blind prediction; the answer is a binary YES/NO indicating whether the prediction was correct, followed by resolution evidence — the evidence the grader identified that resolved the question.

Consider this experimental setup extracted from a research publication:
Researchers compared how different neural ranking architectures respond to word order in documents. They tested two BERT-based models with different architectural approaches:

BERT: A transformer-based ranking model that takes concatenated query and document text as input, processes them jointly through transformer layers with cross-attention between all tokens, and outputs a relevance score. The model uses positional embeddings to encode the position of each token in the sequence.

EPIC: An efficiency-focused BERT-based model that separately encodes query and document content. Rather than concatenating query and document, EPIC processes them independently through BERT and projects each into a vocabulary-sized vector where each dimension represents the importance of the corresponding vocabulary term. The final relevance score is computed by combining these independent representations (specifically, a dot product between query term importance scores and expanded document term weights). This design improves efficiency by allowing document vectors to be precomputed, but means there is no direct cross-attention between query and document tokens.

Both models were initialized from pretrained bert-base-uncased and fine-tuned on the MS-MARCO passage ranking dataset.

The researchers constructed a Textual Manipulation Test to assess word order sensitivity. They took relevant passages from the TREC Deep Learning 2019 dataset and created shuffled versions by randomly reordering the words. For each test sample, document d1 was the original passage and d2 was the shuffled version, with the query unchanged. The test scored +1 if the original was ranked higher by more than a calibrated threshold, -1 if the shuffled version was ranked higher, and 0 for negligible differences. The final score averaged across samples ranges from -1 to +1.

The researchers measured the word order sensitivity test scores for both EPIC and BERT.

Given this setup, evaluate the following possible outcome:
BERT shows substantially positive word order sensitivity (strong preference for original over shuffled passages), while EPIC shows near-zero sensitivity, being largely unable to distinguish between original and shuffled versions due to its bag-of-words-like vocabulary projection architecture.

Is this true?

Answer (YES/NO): NO